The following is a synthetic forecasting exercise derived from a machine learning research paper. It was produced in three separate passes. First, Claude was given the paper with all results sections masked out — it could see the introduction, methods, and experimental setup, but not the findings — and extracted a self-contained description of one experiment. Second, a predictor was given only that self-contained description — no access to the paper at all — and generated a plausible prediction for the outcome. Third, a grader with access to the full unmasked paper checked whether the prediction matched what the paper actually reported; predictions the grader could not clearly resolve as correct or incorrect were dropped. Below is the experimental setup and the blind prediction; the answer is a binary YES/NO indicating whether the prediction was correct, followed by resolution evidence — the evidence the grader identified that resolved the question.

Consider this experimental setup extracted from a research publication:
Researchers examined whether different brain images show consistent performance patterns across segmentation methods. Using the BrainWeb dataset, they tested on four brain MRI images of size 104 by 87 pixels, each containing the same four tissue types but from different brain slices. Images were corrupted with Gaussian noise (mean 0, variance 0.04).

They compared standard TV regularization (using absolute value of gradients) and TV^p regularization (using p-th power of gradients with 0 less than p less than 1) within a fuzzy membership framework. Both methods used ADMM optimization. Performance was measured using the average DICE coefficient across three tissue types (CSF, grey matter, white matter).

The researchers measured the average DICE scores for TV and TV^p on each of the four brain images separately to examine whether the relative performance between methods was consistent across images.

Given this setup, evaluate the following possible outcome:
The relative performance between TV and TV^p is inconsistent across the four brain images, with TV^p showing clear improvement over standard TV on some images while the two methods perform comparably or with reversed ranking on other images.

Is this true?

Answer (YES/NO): NO